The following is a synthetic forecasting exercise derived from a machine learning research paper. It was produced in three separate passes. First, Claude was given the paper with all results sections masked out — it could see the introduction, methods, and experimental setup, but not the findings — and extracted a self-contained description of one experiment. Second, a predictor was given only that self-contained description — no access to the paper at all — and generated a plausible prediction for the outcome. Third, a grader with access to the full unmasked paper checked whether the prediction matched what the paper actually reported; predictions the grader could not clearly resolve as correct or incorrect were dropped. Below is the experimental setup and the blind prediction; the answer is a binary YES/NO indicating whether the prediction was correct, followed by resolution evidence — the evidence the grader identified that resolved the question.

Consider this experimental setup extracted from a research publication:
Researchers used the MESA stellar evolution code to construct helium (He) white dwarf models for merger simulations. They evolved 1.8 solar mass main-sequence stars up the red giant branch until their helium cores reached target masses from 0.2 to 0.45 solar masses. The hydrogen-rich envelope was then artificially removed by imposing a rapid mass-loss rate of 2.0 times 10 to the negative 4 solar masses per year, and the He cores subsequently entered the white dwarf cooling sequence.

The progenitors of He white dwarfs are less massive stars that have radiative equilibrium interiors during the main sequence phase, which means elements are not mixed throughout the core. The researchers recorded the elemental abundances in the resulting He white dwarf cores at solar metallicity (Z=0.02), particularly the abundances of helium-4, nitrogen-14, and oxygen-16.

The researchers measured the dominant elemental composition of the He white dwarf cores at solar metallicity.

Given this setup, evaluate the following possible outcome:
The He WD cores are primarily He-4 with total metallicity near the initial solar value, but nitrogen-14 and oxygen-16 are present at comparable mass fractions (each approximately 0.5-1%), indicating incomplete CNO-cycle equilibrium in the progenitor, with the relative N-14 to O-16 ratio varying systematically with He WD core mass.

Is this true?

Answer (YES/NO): NO